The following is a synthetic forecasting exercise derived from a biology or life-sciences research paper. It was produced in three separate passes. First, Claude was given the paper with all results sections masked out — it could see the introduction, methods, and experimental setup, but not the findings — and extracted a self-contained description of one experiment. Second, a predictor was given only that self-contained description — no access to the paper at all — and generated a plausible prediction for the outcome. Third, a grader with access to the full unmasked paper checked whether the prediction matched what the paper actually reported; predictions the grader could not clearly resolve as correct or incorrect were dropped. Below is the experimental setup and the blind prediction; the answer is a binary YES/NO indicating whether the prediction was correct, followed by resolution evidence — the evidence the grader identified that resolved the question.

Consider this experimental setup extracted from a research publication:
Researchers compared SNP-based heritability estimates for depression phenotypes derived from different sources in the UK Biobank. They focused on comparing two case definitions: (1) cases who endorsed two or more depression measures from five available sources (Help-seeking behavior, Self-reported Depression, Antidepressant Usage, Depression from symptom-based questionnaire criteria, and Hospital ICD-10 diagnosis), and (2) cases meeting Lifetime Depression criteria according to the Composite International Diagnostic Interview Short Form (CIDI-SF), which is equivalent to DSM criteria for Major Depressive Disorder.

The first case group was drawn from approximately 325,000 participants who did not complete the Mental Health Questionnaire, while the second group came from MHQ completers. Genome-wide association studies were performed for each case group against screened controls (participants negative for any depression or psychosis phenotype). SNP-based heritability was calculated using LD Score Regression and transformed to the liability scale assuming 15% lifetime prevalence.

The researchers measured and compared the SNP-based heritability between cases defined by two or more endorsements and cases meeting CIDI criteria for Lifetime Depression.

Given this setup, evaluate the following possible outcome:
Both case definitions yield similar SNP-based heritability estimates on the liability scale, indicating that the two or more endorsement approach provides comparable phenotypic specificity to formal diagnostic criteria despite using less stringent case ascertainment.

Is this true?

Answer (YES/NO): YES